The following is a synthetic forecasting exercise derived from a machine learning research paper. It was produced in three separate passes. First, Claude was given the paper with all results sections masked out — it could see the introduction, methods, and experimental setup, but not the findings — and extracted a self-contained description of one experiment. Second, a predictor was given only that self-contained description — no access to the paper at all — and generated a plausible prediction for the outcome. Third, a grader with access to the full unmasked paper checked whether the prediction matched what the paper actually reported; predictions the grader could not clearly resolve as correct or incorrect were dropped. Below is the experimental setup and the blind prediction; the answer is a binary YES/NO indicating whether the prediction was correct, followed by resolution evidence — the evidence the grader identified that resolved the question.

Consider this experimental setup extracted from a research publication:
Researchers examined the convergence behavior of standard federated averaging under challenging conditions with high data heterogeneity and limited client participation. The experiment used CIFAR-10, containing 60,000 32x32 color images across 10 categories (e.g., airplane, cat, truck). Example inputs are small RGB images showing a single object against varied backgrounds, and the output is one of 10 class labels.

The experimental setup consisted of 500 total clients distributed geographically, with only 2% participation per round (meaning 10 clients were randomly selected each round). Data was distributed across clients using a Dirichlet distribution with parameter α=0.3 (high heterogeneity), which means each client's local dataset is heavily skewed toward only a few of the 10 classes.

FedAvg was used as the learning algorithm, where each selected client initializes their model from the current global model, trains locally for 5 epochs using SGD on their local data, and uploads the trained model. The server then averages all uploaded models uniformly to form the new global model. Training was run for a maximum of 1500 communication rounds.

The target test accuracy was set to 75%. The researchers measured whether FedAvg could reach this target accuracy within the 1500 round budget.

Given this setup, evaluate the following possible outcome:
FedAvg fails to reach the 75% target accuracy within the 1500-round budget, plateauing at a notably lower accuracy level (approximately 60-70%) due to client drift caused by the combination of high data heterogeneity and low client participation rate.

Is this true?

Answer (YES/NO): NO